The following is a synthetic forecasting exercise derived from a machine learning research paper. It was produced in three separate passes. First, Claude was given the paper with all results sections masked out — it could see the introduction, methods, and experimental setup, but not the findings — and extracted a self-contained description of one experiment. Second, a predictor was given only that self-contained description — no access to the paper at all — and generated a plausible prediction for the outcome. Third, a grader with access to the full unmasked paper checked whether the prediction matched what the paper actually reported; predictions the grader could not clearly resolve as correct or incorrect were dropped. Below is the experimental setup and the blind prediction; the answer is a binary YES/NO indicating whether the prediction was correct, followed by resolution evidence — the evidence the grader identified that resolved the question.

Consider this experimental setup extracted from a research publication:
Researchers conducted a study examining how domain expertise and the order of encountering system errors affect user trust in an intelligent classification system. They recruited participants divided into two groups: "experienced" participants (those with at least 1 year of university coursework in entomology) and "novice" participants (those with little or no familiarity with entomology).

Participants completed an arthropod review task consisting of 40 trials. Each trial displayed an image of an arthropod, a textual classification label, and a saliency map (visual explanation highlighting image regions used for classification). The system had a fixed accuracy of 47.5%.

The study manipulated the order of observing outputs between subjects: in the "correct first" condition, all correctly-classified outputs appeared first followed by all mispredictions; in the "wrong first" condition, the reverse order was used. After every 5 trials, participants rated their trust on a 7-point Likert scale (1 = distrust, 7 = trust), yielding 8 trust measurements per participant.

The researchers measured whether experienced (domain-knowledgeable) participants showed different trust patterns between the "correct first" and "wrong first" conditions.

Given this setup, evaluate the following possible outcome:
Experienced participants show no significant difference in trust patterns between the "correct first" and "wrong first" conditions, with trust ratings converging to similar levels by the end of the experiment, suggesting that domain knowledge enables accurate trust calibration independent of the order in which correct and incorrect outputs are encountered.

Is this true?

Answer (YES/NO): NO